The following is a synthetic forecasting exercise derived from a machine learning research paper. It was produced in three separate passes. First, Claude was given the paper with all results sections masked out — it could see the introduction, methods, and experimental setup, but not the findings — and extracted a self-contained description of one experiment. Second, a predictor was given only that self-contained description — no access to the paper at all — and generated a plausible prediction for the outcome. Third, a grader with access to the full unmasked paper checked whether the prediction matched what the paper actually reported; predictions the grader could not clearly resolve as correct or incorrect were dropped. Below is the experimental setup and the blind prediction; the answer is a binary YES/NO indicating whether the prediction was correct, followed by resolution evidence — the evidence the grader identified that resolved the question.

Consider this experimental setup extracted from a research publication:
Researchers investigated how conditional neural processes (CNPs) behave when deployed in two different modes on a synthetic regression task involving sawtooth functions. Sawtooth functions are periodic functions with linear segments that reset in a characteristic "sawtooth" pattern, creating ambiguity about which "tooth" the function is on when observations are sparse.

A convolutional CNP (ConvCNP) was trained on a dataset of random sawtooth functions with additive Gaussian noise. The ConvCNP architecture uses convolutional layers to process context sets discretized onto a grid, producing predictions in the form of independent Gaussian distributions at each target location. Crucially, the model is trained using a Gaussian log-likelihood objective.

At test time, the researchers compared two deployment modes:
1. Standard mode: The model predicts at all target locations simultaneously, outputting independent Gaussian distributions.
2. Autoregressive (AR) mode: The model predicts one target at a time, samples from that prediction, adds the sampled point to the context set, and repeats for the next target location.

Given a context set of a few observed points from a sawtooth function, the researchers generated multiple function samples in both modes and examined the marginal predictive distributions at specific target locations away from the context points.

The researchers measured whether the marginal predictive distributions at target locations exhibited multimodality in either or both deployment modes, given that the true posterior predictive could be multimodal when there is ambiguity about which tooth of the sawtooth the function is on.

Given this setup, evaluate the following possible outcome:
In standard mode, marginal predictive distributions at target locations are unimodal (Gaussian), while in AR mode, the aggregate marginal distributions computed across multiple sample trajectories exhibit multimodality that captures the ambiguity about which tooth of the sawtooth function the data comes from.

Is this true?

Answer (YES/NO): YES